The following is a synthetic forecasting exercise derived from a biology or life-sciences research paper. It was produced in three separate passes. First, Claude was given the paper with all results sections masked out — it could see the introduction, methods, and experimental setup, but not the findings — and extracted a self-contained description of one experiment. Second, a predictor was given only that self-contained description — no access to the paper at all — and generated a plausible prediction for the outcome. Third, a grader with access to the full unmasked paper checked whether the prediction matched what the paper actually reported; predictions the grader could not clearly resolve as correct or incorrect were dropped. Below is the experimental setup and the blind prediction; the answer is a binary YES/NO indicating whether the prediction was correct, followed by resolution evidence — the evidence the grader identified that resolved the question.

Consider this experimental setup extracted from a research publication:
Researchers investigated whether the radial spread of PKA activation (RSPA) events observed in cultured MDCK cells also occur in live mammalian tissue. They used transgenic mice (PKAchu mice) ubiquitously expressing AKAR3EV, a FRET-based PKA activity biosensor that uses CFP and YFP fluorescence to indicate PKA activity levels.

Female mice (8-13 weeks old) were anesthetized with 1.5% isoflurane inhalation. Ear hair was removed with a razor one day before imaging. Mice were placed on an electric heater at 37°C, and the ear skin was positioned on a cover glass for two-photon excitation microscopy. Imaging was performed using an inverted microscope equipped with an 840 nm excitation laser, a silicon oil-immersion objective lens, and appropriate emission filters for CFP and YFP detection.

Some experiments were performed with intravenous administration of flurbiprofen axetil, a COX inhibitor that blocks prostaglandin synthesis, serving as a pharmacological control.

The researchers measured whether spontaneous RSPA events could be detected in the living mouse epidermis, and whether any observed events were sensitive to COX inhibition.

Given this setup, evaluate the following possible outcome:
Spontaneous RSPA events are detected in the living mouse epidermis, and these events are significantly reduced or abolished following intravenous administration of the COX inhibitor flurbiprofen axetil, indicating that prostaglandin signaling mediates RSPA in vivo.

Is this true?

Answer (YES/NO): YES